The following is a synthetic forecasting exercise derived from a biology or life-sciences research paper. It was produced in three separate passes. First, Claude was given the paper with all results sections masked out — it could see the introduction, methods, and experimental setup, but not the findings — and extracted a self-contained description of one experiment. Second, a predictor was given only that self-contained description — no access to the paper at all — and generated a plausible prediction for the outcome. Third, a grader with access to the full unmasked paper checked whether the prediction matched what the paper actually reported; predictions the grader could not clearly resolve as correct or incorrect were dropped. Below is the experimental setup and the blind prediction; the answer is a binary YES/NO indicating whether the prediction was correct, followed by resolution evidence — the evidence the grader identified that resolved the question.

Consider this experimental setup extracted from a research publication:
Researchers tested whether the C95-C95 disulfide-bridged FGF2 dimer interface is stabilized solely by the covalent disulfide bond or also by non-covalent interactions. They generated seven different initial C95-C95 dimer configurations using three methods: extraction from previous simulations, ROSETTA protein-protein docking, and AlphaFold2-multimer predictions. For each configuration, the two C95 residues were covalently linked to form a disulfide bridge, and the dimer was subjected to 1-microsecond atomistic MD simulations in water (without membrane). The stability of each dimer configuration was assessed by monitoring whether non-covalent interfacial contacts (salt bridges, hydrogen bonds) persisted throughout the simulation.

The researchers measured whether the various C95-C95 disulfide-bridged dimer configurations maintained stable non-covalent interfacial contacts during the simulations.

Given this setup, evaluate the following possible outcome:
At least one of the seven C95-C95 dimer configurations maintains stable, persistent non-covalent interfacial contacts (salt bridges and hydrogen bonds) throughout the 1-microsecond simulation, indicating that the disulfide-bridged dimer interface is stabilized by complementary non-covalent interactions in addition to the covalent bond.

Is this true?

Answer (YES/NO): YES